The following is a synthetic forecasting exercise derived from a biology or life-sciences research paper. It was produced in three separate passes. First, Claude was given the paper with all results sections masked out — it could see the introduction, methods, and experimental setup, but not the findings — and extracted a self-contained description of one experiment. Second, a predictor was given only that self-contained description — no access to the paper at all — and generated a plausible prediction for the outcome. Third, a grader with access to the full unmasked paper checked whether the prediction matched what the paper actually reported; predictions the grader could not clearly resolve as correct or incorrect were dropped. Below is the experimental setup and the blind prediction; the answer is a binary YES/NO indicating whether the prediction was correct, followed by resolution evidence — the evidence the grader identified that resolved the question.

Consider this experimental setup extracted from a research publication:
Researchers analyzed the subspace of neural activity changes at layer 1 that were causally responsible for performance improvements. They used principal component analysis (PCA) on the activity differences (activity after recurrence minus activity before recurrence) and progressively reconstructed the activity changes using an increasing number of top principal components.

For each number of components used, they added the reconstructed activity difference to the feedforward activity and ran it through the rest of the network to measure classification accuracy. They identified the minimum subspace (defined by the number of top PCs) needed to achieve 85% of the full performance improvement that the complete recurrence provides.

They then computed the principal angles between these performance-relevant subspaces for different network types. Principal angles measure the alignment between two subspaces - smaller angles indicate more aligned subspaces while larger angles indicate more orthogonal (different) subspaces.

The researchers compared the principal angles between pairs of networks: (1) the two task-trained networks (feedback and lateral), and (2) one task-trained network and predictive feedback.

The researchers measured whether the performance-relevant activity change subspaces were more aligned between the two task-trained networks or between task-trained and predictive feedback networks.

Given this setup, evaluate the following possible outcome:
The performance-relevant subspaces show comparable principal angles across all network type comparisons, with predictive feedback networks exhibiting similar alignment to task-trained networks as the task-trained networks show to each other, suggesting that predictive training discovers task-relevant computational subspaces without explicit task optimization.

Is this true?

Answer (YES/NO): NO